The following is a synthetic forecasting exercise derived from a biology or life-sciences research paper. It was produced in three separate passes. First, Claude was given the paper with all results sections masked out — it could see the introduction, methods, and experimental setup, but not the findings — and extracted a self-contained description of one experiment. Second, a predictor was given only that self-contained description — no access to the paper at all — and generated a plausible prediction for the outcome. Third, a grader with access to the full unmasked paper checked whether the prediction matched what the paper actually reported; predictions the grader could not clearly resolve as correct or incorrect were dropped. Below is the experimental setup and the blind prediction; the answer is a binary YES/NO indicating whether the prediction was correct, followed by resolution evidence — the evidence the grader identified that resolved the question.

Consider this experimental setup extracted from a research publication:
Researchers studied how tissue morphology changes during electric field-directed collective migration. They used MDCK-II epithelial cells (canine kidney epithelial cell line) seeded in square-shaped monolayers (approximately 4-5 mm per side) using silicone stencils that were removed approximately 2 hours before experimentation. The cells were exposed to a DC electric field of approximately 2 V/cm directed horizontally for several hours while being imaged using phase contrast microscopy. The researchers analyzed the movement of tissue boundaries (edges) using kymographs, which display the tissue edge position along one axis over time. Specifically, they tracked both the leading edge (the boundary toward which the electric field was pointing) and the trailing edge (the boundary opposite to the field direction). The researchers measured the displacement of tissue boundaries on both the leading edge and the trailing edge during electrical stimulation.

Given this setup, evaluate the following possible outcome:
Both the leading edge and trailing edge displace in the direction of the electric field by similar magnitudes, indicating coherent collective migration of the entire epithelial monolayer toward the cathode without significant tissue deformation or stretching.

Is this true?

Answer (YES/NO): NO